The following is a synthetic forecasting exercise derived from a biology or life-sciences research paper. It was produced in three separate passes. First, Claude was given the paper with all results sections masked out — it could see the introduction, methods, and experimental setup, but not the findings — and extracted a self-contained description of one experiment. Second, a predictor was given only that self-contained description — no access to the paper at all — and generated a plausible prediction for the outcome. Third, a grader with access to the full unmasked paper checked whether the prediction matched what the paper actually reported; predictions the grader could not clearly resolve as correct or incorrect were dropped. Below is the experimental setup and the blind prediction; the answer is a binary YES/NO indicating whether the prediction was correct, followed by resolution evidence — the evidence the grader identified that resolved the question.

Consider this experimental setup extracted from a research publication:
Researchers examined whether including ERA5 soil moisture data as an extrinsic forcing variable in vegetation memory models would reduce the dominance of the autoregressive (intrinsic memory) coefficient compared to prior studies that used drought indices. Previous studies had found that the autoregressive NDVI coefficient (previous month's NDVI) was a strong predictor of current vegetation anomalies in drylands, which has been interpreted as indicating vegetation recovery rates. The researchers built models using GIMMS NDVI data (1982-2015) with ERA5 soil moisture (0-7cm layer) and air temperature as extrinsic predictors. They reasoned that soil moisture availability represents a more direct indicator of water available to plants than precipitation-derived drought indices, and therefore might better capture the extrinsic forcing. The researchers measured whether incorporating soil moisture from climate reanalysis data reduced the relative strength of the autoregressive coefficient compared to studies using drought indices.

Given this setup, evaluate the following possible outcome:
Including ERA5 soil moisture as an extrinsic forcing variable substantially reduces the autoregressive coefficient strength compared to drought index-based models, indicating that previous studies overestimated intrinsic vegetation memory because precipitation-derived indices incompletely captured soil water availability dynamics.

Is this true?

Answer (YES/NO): NO